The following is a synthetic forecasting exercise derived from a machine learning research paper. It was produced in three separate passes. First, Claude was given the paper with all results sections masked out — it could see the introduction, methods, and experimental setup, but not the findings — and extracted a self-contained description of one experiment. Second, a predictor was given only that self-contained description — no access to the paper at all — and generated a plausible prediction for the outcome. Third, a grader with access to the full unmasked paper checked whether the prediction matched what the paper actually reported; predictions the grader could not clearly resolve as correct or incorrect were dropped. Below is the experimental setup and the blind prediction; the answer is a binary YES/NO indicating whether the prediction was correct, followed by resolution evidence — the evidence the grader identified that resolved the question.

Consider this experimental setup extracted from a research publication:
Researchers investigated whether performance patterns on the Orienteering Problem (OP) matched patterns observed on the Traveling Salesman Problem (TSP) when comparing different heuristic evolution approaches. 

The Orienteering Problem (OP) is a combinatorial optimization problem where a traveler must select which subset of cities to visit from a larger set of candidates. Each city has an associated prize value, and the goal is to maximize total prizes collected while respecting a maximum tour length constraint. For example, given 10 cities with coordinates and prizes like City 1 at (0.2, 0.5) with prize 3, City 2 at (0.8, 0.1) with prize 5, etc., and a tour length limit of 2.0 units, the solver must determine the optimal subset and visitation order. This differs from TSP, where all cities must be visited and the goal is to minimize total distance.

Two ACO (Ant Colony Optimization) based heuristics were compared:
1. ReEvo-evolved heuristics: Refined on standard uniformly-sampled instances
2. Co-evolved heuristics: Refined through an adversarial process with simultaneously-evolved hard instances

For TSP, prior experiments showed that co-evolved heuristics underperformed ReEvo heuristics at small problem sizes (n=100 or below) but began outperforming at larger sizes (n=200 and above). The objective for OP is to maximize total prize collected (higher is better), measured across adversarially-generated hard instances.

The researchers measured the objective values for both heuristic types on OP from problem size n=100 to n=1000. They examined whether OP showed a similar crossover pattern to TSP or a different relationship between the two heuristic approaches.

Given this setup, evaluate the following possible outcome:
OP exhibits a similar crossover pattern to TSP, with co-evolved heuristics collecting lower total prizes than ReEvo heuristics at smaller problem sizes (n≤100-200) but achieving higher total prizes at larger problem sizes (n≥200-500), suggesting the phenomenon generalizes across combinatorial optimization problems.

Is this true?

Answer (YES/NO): NO